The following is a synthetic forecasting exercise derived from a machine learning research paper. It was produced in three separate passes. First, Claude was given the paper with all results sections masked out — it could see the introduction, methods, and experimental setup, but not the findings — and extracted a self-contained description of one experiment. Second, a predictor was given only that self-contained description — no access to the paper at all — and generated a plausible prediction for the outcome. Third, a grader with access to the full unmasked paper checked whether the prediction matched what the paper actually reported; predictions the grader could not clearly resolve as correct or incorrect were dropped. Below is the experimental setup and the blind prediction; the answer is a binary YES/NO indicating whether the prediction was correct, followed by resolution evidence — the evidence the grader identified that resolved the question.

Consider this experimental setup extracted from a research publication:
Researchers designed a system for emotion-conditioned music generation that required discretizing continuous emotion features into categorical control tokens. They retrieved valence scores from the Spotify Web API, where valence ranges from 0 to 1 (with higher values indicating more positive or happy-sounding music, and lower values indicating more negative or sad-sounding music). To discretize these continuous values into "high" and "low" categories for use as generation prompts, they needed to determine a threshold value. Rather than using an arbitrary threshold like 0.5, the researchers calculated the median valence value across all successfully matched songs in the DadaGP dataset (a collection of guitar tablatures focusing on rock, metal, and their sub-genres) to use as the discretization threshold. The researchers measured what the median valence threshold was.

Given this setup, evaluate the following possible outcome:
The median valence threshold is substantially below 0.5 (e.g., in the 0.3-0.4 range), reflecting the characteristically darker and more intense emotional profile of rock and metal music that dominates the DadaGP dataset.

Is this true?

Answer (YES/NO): NO